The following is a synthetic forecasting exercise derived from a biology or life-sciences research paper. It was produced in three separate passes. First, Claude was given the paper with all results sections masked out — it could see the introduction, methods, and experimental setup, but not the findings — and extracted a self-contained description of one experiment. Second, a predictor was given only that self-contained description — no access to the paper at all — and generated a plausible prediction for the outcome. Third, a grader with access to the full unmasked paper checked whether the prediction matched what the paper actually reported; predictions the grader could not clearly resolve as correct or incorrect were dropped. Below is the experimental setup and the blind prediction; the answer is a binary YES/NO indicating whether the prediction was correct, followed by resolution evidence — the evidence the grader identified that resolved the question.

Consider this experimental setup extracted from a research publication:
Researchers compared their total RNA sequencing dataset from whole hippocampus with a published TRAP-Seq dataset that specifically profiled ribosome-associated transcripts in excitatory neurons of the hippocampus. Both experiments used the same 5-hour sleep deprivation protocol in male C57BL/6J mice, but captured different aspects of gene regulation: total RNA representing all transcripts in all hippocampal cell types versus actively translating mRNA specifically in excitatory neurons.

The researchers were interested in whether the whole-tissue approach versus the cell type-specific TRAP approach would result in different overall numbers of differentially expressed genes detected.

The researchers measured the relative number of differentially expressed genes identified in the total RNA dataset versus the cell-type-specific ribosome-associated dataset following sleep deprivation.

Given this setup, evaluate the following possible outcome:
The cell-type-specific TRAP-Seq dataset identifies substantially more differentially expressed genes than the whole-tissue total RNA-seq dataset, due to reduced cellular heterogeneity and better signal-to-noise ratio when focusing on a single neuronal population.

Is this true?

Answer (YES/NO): NO